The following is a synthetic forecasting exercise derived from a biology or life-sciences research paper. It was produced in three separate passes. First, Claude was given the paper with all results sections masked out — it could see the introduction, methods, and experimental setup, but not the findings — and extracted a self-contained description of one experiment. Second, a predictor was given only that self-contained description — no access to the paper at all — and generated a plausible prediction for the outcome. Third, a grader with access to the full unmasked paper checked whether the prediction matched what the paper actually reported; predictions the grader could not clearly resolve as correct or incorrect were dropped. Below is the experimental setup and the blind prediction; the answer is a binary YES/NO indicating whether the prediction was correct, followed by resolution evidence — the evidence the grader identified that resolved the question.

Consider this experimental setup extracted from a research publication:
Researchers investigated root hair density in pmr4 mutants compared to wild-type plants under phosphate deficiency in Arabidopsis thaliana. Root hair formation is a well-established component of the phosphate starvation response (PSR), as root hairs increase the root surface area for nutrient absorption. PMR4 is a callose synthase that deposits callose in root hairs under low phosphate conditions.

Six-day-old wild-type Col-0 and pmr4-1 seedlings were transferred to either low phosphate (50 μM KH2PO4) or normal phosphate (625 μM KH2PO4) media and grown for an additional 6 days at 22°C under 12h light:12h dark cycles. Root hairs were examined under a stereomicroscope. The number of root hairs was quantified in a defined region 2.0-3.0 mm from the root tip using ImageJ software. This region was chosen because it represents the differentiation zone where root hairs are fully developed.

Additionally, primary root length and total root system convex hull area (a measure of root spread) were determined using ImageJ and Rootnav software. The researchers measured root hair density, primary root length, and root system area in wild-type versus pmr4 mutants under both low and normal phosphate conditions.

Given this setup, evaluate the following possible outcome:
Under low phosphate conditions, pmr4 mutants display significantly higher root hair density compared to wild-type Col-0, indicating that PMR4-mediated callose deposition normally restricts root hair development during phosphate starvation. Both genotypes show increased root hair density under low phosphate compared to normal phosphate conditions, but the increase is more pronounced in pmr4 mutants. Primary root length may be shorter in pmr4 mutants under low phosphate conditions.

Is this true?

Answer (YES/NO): YES